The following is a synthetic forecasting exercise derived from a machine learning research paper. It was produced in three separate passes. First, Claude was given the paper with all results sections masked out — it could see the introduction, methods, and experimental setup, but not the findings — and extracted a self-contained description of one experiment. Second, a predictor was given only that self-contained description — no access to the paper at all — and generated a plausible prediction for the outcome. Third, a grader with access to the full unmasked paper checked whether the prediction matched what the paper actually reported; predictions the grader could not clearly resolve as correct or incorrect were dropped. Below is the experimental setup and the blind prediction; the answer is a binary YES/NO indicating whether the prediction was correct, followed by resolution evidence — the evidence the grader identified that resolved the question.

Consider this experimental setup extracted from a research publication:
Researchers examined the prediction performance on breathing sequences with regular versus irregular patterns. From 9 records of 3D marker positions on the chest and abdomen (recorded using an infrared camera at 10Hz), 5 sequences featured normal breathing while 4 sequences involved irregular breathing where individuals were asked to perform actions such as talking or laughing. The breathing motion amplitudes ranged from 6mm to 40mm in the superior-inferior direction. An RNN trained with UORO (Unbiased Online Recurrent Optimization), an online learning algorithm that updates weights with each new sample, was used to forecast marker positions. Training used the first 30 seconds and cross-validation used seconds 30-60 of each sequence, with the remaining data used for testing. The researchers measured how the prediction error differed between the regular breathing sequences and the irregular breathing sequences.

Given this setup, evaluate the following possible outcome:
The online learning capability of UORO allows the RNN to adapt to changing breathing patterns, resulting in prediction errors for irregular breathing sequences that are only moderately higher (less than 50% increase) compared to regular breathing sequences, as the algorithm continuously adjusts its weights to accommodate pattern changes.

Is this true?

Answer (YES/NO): YES